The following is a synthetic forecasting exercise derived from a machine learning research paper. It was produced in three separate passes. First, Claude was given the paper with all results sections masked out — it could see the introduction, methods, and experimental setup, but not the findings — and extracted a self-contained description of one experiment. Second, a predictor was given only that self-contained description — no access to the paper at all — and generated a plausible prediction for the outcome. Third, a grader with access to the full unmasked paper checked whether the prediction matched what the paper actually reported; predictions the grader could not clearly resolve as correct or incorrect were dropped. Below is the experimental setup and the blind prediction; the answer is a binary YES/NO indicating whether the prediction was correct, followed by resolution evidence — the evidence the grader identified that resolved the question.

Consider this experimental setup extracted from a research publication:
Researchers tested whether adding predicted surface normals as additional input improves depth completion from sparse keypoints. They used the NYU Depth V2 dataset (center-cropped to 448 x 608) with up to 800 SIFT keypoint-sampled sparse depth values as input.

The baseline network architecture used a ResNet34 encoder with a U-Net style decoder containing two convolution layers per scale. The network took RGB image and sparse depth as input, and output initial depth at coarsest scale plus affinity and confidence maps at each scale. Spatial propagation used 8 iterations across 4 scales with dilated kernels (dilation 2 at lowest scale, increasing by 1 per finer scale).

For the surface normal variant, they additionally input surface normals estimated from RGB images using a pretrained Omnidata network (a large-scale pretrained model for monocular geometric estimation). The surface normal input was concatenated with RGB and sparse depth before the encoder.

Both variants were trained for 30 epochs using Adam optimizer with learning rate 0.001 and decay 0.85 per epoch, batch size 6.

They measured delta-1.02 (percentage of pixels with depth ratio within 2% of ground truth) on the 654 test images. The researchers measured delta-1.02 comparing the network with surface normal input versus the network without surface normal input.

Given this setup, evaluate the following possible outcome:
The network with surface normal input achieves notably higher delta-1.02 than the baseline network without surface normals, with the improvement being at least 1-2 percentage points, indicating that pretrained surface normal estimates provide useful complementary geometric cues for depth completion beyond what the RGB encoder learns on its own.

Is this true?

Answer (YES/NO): YES